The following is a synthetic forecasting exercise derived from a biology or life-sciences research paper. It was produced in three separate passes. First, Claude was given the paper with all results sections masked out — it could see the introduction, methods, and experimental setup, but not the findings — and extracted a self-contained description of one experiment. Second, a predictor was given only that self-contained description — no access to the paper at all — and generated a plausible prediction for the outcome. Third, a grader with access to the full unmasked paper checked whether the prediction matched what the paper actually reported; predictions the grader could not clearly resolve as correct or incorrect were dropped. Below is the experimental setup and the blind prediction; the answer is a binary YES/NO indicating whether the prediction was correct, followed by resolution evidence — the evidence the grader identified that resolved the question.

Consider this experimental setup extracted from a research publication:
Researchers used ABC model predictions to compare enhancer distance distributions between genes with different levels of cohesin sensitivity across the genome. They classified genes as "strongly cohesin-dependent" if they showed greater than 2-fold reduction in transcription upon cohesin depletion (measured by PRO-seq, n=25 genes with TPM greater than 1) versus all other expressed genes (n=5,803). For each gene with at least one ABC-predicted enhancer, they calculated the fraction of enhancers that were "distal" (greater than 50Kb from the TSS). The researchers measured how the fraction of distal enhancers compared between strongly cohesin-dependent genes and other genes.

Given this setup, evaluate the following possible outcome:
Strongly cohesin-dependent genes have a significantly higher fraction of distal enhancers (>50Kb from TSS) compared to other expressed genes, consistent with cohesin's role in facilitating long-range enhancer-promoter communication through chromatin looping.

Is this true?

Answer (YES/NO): YES